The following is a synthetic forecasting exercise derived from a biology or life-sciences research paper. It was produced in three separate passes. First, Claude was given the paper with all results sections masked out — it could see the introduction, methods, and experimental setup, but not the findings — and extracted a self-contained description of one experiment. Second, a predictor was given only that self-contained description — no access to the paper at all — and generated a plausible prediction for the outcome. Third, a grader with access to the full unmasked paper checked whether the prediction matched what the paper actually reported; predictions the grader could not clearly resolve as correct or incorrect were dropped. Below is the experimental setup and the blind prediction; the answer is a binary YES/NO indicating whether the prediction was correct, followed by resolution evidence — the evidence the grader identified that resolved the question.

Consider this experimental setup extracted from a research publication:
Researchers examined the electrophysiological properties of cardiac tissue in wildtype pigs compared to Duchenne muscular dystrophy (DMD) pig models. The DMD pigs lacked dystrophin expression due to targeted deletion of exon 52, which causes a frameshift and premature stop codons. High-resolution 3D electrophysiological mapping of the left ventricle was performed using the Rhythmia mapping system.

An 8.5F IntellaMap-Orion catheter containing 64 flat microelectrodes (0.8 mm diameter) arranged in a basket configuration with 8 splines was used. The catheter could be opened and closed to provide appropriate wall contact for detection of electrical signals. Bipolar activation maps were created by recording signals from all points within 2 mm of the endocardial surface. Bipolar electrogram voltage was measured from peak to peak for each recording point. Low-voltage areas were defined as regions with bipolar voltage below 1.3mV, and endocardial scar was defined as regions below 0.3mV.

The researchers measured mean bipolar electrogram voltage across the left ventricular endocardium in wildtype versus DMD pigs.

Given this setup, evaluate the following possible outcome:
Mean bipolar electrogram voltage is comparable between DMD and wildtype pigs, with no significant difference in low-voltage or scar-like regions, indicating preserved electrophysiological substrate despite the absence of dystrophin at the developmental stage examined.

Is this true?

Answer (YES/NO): NO